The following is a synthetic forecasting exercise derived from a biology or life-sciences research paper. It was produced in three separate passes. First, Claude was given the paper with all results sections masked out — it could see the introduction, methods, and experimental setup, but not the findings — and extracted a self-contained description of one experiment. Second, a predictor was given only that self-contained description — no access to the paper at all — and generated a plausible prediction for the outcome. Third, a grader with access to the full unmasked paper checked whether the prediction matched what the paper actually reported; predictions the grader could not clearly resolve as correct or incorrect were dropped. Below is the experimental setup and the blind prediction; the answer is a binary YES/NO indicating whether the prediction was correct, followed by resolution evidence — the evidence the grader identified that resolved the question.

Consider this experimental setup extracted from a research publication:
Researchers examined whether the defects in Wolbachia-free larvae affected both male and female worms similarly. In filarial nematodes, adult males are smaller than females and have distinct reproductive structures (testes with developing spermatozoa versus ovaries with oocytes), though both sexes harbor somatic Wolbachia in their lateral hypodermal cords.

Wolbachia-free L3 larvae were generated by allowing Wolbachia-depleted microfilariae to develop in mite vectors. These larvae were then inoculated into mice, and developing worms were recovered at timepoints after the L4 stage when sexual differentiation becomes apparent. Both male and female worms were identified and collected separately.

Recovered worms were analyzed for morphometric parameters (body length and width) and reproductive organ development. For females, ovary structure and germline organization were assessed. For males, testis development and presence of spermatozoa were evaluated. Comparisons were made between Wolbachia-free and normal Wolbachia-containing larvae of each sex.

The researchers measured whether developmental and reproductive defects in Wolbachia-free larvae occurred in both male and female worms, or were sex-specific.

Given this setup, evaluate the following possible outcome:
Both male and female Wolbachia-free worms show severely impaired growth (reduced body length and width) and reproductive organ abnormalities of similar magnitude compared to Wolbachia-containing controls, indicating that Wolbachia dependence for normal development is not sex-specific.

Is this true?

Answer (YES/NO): YES